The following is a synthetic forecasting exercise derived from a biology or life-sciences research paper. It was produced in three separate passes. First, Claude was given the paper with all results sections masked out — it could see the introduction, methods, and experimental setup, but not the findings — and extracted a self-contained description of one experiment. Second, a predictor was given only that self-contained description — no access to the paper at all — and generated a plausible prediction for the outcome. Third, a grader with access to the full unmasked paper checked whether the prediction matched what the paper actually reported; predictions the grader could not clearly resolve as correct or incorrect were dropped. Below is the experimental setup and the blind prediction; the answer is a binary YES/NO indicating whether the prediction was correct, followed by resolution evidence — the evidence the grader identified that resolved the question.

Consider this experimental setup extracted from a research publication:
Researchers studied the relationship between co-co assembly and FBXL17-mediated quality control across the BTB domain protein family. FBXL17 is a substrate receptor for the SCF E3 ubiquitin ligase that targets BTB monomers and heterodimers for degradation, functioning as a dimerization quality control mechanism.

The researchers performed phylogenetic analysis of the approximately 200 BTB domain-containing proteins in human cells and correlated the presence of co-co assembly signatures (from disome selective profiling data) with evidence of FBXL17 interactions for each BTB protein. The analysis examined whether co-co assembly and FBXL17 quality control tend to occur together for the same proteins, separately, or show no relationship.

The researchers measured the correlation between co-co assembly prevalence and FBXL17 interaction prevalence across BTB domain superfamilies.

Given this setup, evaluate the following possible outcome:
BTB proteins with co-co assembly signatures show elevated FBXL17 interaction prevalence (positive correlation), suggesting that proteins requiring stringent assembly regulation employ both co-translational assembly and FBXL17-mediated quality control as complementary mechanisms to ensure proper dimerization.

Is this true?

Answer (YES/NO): YES